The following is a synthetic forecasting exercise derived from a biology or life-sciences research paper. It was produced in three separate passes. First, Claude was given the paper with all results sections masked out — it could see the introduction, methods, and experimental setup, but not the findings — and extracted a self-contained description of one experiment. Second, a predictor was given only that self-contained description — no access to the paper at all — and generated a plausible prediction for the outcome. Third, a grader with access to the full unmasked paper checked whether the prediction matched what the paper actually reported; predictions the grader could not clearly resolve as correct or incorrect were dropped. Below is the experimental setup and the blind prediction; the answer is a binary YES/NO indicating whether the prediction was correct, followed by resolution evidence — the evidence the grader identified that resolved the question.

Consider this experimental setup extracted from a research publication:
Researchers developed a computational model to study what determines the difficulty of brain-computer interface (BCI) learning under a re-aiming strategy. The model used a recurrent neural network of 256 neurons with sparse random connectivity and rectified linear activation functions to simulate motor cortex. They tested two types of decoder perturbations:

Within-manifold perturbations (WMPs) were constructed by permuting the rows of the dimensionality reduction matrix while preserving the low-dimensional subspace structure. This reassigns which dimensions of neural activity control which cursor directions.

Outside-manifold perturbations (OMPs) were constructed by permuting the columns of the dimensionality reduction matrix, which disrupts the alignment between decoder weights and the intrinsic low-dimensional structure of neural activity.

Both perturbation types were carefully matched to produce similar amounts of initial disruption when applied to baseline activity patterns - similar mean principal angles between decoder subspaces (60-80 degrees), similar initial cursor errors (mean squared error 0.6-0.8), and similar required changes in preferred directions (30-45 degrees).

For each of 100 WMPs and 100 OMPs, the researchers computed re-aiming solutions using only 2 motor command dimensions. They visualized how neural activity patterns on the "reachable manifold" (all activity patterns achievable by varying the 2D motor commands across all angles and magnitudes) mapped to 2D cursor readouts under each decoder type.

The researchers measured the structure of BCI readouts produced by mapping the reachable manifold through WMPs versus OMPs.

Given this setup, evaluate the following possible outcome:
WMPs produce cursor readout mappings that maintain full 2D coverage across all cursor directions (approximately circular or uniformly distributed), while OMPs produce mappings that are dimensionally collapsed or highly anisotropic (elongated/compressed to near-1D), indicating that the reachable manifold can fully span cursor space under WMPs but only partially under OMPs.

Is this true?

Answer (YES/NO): NO